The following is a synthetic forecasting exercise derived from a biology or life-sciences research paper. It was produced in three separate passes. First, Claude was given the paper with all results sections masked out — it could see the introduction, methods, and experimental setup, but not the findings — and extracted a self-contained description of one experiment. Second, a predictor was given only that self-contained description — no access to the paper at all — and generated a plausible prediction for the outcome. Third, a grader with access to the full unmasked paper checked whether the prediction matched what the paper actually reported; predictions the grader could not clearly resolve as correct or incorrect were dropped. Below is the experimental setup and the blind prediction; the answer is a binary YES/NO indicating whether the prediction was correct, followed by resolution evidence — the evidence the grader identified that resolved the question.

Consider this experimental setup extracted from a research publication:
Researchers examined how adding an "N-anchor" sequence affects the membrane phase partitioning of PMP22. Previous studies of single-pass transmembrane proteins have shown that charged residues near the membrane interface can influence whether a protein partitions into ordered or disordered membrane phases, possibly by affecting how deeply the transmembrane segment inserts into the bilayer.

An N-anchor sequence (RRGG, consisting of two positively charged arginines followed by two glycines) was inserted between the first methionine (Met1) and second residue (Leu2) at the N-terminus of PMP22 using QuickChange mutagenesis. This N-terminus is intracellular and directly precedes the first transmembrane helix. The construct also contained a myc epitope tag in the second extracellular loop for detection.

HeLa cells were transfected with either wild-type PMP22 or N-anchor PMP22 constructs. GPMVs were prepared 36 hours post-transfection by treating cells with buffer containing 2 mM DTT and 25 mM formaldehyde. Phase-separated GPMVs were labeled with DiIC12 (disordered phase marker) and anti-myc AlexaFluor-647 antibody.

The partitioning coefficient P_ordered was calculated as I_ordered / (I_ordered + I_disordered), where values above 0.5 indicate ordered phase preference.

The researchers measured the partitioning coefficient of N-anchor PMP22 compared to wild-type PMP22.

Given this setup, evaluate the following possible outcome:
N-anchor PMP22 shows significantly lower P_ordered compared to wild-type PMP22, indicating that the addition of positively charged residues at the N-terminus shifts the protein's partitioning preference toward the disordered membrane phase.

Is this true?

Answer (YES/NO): YES